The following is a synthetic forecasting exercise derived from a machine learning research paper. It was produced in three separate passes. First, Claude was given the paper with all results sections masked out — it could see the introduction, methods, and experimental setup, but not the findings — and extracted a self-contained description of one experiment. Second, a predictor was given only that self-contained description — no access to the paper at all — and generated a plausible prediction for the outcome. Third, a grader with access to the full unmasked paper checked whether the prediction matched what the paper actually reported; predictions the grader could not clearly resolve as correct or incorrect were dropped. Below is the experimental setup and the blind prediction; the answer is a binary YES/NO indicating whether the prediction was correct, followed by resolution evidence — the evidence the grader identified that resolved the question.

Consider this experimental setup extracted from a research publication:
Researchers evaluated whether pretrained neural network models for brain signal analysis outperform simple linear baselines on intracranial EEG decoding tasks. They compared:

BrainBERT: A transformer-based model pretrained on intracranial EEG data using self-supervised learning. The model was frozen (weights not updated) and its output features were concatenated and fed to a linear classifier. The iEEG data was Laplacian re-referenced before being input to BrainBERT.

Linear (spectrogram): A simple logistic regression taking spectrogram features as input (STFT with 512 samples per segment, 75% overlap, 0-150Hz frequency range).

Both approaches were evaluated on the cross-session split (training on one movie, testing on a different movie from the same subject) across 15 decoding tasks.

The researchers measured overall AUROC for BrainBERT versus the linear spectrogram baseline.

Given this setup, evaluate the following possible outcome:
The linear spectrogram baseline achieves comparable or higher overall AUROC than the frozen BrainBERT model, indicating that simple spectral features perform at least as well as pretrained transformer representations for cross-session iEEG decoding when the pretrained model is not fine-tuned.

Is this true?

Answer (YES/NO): YES